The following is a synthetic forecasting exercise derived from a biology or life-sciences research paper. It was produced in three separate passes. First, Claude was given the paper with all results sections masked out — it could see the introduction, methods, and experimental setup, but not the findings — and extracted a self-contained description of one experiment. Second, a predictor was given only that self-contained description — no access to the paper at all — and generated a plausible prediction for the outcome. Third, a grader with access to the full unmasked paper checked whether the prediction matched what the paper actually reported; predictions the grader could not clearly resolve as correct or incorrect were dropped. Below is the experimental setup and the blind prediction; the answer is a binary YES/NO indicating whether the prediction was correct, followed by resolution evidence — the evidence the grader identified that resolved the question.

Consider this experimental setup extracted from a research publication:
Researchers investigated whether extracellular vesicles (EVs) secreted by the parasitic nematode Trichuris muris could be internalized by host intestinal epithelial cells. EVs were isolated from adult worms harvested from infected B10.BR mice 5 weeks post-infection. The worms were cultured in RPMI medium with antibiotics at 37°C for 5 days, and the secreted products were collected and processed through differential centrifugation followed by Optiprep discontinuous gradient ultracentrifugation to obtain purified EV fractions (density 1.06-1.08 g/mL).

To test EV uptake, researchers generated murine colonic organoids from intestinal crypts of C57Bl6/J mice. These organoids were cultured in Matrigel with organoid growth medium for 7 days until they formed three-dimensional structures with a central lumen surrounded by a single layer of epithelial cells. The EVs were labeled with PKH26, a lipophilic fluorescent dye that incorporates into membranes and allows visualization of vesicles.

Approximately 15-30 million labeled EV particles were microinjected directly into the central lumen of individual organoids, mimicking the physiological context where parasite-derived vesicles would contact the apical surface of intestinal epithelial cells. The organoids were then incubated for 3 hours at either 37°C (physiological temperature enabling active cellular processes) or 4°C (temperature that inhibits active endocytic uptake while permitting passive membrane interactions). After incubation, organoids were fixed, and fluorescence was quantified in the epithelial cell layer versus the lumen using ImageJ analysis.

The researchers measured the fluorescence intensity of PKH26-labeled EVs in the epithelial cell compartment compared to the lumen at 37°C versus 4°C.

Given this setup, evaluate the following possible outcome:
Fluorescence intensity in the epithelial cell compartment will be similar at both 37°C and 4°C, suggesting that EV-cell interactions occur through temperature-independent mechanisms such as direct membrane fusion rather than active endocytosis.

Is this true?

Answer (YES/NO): NO